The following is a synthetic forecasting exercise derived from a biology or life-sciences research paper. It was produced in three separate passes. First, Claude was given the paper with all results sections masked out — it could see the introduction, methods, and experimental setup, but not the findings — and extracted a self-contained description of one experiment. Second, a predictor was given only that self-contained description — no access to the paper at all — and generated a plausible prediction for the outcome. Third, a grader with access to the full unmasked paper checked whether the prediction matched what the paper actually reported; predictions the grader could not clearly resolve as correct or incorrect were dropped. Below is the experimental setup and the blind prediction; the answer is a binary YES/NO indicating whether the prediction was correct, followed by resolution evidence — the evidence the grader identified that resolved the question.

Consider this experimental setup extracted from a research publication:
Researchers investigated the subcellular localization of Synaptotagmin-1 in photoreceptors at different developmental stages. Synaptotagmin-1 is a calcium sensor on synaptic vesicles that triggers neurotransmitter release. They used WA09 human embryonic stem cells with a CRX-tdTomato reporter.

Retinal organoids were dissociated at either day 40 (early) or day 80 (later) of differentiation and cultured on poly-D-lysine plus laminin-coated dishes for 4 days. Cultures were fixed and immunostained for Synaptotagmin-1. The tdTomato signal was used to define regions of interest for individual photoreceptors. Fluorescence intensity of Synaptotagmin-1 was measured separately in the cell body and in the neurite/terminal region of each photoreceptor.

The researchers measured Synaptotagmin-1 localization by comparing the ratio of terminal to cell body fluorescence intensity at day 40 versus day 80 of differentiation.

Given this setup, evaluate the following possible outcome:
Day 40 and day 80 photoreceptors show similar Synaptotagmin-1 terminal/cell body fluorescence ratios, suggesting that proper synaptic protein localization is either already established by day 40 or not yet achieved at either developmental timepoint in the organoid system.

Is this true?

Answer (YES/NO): NO